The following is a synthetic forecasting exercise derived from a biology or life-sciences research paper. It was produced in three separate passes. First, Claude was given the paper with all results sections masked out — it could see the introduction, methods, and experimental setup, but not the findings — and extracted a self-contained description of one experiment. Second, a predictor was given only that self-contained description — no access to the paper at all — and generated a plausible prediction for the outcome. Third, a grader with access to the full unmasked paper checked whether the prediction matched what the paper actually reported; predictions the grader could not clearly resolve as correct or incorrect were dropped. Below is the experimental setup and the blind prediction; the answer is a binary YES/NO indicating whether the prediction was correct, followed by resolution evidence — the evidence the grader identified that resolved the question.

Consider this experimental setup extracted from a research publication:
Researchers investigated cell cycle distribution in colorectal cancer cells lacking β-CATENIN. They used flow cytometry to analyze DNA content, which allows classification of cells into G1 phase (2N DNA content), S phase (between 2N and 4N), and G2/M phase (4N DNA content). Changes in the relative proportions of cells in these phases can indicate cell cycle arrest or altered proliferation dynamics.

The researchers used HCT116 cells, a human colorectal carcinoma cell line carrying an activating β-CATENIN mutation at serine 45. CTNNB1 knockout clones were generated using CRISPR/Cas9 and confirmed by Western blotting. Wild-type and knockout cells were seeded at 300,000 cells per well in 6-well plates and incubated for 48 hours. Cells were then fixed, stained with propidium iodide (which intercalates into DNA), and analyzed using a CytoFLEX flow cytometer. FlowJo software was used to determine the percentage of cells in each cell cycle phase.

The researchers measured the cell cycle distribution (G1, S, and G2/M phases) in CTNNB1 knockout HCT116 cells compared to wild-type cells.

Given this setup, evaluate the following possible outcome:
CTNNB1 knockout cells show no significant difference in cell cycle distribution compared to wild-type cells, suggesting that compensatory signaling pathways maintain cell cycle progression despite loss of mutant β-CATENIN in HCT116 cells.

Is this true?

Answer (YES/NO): NO